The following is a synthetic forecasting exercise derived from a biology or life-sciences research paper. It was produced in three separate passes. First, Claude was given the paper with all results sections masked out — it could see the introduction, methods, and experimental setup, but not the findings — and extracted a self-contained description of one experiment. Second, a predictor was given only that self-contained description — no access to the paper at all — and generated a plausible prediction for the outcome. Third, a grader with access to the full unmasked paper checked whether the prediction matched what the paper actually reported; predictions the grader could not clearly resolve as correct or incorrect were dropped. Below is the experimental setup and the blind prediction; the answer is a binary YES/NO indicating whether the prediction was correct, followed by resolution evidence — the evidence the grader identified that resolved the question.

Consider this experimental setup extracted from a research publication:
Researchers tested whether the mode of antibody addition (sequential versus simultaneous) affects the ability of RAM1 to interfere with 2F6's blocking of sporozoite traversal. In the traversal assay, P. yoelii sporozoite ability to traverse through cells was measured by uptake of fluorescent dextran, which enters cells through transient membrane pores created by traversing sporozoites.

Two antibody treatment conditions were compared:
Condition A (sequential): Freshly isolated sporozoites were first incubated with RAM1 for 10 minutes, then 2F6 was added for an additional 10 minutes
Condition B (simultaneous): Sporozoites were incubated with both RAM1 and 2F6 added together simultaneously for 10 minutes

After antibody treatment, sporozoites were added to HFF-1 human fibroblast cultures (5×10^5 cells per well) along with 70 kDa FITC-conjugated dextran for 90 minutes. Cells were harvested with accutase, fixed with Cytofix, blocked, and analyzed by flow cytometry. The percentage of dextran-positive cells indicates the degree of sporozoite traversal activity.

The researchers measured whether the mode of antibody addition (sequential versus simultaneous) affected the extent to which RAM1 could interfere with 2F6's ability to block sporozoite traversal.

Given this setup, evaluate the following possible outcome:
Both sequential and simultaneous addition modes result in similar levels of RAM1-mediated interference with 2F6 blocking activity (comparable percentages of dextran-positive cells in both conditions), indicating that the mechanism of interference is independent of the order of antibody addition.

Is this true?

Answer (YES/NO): NO